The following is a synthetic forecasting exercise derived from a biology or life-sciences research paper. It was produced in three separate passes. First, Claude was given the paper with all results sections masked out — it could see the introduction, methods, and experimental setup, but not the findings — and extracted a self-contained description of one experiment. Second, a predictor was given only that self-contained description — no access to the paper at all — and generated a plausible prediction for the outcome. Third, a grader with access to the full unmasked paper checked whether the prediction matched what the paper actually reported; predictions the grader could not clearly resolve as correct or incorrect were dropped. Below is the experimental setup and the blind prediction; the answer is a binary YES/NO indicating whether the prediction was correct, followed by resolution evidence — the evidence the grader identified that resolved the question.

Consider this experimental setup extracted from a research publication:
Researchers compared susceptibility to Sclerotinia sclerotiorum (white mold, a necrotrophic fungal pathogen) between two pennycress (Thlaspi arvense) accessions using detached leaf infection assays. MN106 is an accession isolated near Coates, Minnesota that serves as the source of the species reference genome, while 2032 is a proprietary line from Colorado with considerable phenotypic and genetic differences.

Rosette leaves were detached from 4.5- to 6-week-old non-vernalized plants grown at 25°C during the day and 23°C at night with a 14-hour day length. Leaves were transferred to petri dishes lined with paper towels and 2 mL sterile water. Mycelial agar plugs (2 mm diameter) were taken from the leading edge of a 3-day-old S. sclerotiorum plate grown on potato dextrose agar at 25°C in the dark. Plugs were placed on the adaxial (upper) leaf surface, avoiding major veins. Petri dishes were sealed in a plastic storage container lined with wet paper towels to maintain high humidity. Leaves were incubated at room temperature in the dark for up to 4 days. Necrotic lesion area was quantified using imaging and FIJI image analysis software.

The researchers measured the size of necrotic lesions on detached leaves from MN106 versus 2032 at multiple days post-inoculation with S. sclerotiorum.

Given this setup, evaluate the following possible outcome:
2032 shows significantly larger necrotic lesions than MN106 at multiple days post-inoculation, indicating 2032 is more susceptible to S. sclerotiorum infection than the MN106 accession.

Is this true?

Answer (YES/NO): YES